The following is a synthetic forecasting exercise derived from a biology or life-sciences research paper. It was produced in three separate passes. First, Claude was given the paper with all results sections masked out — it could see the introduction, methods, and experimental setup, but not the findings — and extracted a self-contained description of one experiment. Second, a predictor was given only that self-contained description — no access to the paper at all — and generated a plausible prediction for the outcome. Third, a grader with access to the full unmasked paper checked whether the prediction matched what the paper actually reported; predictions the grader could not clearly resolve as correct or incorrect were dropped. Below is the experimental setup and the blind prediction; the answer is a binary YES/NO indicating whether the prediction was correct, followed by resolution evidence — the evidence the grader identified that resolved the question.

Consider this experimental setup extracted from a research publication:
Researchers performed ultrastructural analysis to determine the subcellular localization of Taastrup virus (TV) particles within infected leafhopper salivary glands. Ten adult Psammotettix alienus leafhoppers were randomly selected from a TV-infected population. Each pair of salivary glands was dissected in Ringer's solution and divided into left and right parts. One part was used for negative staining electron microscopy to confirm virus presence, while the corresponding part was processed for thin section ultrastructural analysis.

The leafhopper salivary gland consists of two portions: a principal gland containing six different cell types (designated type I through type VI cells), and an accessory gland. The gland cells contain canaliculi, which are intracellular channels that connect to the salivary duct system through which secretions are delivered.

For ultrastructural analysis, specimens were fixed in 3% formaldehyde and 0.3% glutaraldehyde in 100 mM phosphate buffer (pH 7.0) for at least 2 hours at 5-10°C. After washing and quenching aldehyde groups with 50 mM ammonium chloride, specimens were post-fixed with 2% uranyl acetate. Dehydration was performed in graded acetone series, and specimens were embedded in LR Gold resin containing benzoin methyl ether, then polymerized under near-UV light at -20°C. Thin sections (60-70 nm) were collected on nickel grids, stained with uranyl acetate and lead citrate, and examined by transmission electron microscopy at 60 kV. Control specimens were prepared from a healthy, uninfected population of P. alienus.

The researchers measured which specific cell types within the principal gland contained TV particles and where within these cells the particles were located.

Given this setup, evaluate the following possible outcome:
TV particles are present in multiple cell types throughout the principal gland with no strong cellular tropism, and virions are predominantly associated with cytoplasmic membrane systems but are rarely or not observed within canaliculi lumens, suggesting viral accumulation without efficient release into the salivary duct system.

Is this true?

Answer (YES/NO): NO